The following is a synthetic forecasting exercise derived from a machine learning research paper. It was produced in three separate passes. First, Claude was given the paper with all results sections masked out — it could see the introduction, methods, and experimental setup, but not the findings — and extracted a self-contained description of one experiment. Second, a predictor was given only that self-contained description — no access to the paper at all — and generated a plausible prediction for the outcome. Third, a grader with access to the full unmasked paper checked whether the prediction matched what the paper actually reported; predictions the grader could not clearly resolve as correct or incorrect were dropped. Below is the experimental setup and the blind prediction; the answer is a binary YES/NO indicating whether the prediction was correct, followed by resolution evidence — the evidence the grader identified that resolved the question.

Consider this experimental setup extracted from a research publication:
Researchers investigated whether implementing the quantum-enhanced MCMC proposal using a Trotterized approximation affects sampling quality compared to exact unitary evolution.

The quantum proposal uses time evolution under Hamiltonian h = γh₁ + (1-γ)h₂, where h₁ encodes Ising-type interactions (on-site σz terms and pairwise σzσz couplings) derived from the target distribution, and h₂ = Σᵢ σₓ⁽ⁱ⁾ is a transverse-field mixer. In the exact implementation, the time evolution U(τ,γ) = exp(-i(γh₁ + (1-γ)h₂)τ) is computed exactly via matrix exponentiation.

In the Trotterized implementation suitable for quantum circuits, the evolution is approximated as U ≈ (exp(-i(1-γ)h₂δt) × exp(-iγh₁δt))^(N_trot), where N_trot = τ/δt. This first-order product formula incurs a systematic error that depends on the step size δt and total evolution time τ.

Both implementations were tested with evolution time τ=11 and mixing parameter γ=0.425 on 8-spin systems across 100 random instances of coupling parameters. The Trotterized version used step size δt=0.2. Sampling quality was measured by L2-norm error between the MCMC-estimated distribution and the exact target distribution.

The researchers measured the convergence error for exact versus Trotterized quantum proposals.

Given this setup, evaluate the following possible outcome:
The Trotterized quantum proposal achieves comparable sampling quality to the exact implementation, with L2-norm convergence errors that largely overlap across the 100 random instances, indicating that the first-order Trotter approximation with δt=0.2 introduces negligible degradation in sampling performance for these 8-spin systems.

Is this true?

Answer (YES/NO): YES